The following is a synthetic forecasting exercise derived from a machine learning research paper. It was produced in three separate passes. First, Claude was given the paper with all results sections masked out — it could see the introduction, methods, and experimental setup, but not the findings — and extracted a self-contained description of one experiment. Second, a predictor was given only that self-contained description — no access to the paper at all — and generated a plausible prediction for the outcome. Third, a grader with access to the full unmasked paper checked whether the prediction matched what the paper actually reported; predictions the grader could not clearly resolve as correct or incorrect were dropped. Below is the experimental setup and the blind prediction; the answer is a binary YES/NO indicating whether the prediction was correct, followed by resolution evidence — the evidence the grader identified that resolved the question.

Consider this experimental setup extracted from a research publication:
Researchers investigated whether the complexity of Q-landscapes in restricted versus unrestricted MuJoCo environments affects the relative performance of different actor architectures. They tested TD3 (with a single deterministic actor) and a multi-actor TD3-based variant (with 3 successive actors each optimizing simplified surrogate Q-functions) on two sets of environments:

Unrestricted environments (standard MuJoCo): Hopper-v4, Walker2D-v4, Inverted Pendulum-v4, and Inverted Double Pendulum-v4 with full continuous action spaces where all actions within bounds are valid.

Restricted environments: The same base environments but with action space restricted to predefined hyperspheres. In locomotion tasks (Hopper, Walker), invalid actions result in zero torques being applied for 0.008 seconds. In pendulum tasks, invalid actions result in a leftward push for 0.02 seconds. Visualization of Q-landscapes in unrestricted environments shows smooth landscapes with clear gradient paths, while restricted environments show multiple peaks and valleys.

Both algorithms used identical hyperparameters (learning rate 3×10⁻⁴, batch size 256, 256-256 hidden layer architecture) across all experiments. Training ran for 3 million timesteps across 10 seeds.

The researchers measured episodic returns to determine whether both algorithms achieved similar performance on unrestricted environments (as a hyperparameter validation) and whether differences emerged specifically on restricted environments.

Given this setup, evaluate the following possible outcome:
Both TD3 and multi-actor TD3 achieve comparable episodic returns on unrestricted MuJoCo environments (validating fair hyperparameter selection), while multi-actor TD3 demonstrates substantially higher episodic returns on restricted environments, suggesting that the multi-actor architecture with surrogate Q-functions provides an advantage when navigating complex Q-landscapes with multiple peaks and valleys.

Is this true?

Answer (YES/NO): YES